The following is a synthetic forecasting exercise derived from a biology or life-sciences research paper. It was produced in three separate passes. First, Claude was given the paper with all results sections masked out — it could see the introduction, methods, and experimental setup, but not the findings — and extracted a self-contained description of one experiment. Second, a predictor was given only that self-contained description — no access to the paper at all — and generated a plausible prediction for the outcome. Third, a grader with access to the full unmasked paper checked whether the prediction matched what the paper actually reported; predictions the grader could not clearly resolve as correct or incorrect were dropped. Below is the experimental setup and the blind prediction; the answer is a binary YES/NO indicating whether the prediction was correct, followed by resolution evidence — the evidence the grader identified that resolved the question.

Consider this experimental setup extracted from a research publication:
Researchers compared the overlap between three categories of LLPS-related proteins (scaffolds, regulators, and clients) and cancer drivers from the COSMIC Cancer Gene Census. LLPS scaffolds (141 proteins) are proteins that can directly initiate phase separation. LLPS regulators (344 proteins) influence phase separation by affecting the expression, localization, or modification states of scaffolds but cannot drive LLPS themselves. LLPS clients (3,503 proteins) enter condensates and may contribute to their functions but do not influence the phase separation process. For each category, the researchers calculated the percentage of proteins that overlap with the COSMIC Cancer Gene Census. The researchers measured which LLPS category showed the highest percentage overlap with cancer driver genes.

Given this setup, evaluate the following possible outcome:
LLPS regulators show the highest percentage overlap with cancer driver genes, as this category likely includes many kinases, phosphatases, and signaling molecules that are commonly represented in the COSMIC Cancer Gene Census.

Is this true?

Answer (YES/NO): NO